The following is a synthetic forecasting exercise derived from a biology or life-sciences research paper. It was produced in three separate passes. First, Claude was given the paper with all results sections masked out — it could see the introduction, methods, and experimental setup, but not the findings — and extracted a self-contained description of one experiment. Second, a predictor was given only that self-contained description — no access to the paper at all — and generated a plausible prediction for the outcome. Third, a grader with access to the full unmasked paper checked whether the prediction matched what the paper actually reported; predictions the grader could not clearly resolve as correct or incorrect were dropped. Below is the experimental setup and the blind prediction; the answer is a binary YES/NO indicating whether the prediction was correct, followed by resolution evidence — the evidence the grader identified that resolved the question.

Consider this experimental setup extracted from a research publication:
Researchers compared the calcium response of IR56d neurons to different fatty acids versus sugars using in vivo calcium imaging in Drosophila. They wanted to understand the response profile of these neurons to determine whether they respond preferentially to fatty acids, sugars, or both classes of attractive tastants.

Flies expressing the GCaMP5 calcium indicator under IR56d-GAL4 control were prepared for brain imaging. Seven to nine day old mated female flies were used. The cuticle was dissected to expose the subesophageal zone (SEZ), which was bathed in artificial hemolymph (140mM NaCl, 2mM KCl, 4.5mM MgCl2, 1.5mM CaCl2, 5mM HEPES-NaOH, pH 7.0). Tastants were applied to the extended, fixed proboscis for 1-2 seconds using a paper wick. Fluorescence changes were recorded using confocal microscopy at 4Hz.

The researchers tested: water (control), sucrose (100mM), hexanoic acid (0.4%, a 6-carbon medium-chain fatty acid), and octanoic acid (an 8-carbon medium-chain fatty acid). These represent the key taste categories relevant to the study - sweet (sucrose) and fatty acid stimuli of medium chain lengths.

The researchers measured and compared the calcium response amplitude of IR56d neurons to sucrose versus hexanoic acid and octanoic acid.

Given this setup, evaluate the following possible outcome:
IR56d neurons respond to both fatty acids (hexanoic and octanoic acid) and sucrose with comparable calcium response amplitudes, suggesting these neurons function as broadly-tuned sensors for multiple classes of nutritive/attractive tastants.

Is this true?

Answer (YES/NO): NO